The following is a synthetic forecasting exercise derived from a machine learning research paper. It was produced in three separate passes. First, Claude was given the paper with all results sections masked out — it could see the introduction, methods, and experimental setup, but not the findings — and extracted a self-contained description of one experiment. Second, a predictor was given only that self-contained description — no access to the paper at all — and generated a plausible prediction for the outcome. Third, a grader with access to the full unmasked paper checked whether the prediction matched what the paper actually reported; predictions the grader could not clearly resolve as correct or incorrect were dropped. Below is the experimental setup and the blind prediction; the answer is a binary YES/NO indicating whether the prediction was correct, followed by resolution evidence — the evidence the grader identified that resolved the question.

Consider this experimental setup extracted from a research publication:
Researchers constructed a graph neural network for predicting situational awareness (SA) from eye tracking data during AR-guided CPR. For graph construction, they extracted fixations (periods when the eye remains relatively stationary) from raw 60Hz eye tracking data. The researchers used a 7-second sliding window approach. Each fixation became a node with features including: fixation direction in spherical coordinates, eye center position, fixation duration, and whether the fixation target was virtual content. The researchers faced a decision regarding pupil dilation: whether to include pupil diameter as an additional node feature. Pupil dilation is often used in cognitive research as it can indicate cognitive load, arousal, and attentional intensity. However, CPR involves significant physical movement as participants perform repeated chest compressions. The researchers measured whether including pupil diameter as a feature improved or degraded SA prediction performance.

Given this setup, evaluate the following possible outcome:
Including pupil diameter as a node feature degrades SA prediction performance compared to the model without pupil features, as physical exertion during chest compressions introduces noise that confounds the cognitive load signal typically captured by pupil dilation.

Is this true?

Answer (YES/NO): YES